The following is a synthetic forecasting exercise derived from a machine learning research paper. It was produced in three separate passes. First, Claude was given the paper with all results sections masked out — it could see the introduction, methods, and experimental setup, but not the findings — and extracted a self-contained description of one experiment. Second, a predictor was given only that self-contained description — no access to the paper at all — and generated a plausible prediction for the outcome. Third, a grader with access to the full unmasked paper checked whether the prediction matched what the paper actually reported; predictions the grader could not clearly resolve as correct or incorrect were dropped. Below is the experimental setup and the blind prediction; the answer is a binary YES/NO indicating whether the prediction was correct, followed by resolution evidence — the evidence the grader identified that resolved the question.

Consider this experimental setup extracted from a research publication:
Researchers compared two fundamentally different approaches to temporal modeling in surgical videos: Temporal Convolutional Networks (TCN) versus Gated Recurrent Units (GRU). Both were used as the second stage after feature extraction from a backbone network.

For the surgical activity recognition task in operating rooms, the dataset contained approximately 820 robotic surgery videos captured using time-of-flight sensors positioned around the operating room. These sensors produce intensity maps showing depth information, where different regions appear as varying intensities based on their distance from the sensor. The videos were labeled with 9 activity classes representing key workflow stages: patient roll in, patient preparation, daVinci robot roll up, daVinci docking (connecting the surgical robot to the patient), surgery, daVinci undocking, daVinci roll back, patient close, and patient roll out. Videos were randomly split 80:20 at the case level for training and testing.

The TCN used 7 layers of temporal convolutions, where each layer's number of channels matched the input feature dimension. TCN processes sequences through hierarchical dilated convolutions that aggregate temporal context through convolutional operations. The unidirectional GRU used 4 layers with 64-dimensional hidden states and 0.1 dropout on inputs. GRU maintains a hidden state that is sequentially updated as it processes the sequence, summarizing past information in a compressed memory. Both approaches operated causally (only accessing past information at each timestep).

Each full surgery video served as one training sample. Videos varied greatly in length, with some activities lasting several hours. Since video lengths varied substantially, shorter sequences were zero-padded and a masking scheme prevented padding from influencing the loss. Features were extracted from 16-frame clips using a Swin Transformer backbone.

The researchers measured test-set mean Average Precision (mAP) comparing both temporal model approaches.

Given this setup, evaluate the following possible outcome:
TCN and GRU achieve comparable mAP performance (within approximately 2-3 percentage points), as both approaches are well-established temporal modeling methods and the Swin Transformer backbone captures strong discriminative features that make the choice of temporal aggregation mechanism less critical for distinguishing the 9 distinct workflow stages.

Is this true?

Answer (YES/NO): NO